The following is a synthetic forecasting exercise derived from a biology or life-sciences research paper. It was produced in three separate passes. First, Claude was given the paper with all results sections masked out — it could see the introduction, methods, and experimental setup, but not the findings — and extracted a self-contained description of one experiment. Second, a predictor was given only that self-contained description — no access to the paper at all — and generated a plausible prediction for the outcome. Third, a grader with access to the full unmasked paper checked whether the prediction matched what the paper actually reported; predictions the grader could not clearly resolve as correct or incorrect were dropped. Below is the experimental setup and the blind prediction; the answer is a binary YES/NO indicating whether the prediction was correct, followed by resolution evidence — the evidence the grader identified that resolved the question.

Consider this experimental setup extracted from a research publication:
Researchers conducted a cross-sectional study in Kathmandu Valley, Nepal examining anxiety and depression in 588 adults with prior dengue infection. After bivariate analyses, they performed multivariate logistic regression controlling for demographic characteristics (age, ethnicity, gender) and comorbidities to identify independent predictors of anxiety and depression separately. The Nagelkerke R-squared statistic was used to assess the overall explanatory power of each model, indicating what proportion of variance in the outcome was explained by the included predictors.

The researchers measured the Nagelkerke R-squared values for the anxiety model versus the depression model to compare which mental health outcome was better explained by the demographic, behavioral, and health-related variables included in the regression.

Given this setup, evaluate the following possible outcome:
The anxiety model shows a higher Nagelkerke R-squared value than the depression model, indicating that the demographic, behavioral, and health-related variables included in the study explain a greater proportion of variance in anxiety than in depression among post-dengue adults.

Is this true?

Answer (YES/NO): NO